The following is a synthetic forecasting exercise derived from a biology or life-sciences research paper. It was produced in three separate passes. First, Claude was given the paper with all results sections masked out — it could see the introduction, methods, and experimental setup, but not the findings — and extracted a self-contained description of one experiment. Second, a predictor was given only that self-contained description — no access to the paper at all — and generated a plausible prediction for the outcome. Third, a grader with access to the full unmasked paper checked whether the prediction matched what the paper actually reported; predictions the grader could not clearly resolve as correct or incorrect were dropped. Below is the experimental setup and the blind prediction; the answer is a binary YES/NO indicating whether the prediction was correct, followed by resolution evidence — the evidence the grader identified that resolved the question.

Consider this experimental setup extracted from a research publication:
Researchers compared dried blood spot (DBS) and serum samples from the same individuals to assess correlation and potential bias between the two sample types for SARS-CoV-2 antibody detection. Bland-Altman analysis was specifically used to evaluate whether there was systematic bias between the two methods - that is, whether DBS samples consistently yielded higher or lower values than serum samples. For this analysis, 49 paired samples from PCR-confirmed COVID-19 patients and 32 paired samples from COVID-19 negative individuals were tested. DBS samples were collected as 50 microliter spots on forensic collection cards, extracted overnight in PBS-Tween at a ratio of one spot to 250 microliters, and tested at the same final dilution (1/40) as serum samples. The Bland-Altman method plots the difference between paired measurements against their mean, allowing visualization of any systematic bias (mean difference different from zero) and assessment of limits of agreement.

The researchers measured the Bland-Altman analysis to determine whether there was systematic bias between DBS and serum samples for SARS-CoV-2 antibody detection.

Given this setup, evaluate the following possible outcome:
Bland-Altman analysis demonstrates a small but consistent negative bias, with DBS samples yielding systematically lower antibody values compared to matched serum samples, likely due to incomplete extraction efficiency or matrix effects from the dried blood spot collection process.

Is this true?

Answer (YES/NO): NO